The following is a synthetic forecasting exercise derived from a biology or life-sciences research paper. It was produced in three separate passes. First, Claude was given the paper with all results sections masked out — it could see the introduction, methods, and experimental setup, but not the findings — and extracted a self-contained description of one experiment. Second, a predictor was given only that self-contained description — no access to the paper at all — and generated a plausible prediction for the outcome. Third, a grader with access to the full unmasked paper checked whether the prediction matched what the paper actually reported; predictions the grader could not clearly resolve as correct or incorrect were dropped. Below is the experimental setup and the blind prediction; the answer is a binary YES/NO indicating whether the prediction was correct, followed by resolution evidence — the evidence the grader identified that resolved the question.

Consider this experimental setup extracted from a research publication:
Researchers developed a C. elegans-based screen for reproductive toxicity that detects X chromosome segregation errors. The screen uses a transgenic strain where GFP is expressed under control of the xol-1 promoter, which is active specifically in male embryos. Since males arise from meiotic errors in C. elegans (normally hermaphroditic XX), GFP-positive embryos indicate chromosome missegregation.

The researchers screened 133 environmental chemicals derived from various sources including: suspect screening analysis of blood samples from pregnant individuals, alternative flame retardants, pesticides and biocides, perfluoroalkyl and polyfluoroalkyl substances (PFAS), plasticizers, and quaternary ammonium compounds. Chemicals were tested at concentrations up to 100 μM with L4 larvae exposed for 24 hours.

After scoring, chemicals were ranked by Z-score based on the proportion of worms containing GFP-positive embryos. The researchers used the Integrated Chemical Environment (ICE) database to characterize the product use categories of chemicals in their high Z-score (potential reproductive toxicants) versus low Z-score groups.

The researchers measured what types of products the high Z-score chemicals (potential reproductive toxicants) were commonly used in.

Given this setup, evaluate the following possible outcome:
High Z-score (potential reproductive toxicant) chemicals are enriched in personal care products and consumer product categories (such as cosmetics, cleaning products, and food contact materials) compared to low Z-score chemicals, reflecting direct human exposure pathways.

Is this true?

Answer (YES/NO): NO